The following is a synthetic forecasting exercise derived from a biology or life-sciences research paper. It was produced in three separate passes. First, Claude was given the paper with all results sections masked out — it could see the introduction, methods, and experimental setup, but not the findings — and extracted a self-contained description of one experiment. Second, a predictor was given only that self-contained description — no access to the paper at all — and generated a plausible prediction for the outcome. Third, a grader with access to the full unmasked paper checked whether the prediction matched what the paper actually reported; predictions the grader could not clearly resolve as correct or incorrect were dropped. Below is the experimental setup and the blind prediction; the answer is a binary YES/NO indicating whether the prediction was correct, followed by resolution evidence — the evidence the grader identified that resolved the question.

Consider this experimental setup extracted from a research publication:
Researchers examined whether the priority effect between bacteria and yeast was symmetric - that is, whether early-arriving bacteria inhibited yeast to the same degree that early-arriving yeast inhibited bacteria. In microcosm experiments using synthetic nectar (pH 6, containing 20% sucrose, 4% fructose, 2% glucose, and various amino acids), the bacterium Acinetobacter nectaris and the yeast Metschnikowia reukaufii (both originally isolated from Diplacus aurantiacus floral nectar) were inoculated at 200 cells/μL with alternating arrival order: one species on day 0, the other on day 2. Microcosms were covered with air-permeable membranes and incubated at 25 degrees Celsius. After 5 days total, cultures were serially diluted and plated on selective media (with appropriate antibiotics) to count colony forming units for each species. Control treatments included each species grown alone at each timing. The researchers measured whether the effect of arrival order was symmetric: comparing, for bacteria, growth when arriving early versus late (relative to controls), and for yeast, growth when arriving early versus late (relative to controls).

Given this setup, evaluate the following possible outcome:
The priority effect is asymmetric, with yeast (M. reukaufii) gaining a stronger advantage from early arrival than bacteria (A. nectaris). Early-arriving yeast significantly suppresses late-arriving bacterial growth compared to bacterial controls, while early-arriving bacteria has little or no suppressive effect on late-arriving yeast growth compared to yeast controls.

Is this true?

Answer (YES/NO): NO